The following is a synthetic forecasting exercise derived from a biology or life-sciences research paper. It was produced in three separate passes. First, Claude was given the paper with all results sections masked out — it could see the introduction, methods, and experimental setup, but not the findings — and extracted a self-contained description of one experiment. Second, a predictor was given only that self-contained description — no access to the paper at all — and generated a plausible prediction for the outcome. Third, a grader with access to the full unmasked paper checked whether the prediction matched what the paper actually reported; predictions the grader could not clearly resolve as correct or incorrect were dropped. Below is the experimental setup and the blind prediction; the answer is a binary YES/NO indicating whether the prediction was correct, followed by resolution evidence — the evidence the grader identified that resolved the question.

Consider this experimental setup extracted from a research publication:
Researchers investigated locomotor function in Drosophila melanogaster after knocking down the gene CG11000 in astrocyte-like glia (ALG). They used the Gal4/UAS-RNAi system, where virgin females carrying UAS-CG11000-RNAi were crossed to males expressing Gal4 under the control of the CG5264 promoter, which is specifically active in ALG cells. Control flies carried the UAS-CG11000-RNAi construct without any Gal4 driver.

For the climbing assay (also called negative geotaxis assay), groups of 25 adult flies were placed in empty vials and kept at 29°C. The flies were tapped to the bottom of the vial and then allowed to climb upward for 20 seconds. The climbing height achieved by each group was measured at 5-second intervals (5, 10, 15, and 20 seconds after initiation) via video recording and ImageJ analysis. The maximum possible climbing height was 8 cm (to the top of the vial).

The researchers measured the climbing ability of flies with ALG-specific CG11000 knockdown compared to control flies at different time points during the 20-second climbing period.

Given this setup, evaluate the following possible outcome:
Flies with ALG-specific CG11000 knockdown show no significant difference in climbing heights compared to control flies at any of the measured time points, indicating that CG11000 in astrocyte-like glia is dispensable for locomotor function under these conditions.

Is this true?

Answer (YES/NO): NO